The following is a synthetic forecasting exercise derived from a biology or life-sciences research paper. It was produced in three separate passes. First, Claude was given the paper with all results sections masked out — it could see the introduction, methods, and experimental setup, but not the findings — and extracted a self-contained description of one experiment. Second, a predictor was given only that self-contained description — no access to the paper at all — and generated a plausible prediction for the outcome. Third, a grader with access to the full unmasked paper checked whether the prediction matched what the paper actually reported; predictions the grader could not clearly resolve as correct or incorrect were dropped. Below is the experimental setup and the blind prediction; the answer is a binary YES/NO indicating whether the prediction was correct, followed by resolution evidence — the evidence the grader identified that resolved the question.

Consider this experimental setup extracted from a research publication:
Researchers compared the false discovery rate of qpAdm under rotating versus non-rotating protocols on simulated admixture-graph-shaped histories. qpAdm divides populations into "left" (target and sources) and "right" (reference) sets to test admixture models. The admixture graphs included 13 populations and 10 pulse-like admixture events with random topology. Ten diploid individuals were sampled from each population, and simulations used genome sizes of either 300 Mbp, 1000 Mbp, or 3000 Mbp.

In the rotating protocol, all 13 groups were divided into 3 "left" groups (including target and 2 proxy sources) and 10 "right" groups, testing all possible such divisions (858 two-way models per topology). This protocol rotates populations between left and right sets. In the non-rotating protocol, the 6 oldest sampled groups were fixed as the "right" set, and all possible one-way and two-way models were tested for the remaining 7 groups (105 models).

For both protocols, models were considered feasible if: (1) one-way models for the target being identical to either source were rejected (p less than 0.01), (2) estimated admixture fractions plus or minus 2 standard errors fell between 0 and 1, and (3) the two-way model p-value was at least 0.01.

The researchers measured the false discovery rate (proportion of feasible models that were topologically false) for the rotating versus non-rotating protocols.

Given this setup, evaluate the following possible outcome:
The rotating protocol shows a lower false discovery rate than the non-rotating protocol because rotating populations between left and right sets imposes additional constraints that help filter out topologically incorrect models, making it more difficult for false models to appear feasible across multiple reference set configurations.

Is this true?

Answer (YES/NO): NO